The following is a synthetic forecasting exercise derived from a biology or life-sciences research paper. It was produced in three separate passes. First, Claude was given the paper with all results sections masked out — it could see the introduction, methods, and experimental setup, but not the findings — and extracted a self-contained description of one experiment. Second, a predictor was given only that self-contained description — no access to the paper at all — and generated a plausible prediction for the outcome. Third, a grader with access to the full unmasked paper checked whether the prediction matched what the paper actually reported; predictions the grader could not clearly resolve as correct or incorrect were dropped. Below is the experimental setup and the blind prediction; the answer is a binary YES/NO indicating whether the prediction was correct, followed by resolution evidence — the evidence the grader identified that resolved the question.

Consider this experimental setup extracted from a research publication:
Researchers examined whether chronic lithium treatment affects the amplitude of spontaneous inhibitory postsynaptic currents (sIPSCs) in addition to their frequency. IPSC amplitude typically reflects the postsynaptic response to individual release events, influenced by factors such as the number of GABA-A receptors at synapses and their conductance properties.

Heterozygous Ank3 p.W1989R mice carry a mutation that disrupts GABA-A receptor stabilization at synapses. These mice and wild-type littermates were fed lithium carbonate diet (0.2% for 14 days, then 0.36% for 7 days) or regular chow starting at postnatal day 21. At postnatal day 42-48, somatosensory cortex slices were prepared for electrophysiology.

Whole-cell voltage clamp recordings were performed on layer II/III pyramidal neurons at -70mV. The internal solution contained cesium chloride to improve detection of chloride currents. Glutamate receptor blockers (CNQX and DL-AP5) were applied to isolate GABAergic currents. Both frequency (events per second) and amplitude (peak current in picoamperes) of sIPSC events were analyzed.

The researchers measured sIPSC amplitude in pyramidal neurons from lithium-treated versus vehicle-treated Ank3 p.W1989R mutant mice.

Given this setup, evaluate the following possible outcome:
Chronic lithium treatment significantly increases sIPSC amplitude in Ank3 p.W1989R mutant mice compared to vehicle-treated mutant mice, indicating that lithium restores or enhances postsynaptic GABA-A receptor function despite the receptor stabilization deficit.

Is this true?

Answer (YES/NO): NO